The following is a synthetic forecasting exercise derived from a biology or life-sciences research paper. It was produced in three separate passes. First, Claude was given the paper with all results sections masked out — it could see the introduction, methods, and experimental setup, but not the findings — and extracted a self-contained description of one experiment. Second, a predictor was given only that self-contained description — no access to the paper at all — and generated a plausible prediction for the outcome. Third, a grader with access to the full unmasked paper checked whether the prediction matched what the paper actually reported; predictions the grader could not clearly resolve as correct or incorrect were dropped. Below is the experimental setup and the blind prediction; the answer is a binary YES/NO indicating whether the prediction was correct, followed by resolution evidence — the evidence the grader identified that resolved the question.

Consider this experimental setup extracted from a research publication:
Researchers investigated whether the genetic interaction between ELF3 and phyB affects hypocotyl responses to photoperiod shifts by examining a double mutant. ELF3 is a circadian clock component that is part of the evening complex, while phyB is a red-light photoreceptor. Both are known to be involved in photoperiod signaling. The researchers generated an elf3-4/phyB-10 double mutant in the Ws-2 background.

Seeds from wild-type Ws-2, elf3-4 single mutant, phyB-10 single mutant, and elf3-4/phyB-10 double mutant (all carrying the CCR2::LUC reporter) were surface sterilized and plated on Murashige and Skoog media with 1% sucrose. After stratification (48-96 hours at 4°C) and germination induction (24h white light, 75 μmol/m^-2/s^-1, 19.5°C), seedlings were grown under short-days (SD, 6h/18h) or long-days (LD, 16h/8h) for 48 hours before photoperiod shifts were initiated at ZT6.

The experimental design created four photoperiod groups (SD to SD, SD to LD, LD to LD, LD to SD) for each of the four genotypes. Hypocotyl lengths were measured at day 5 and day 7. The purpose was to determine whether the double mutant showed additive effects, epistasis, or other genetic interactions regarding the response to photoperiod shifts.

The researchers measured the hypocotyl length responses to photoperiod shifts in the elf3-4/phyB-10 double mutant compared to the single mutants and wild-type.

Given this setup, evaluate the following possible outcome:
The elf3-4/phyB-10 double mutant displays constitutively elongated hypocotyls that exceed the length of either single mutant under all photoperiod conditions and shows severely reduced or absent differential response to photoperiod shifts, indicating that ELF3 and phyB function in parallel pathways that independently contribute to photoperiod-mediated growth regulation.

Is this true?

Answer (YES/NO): NO